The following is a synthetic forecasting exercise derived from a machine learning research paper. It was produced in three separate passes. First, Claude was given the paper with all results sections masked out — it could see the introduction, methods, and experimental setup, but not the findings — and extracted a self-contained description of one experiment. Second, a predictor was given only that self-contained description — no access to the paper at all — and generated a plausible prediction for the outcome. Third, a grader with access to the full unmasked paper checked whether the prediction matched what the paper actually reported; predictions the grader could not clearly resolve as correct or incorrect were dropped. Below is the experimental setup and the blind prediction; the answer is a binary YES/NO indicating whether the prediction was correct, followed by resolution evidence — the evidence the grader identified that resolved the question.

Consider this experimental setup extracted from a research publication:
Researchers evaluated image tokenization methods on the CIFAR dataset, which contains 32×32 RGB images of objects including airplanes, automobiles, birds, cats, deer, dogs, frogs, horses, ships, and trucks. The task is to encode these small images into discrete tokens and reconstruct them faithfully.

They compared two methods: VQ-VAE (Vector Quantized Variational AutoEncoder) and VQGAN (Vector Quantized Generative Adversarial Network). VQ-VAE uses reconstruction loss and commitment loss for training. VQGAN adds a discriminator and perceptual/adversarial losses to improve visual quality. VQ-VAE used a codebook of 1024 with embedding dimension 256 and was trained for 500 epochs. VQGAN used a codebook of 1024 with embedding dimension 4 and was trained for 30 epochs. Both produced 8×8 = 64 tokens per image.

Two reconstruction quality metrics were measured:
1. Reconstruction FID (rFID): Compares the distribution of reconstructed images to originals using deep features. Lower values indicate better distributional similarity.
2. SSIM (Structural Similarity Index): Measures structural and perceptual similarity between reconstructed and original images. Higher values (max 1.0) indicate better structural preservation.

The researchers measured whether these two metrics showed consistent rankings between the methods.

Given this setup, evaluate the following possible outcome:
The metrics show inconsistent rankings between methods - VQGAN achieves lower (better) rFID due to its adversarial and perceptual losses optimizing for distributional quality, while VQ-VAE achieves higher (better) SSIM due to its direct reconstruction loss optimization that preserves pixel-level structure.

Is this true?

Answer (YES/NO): YES